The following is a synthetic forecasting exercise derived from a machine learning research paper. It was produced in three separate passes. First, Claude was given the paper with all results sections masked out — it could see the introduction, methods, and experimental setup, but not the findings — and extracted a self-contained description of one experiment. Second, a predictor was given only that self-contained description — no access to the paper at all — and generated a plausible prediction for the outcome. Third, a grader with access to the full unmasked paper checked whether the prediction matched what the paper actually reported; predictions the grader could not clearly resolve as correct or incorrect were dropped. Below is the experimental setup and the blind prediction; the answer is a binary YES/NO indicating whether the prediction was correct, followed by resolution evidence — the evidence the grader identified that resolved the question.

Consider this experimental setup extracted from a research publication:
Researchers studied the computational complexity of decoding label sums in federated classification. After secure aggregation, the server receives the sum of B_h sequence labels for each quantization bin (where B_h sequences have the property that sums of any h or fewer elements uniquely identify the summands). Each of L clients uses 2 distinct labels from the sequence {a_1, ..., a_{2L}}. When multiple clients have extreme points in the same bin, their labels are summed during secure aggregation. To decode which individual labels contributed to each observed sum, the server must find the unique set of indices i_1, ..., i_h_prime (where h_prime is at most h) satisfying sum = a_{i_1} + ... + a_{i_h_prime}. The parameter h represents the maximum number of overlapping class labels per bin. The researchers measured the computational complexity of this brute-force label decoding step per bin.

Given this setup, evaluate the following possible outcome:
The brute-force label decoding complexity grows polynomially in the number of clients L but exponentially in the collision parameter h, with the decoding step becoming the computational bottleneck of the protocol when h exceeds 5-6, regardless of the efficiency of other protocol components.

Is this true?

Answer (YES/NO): NO